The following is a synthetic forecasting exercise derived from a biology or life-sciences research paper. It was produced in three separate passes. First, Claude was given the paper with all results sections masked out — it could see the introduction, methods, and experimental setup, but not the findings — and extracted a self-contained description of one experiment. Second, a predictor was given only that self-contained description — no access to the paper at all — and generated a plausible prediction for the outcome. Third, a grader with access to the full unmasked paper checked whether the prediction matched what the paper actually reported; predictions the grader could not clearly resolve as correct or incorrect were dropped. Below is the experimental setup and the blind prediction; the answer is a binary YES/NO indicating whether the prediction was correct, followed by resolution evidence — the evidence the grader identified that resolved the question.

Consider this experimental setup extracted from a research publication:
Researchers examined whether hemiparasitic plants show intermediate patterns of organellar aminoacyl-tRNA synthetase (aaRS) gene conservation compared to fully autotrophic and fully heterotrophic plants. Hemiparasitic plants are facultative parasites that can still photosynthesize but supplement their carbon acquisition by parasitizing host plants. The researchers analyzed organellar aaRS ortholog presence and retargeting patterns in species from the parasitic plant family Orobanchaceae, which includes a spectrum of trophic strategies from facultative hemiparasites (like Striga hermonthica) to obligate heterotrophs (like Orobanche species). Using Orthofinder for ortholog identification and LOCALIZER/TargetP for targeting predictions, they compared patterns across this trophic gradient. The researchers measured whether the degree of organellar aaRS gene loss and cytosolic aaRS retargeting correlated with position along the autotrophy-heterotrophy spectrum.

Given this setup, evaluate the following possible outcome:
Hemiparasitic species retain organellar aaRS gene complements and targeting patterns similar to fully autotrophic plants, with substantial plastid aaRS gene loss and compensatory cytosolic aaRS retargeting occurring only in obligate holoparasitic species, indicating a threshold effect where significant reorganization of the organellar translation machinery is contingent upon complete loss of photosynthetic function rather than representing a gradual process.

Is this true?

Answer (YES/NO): YES